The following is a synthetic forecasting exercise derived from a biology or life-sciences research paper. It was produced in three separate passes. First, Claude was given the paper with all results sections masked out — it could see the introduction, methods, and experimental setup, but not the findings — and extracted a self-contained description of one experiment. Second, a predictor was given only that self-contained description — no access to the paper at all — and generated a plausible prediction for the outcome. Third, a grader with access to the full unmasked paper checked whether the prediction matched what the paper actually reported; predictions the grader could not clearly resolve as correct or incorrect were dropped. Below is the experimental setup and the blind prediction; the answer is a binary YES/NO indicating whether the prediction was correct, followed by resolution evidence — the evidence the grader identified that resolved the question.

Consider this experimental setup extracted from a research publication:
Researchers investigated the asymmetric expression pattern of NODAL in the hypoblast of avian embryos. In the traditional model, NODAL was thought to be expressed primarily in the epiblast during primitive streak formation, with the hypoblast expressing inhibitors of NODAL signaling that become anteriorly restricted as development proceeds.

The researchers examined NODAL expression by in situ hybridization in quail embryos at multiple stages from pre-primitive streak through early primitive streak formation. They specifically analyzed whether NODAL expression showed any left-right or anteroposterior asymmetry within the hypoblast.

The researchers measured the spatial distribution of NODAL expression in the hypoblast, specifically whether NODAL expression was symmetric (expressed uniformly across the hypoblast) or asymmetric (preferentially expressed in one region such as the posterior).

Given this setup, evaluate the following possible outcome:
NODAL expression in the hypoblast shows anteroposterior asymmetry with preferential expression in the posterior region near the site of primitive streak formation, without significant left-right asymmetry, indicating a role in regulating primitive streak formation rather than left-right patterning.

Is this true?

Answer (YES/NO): YES